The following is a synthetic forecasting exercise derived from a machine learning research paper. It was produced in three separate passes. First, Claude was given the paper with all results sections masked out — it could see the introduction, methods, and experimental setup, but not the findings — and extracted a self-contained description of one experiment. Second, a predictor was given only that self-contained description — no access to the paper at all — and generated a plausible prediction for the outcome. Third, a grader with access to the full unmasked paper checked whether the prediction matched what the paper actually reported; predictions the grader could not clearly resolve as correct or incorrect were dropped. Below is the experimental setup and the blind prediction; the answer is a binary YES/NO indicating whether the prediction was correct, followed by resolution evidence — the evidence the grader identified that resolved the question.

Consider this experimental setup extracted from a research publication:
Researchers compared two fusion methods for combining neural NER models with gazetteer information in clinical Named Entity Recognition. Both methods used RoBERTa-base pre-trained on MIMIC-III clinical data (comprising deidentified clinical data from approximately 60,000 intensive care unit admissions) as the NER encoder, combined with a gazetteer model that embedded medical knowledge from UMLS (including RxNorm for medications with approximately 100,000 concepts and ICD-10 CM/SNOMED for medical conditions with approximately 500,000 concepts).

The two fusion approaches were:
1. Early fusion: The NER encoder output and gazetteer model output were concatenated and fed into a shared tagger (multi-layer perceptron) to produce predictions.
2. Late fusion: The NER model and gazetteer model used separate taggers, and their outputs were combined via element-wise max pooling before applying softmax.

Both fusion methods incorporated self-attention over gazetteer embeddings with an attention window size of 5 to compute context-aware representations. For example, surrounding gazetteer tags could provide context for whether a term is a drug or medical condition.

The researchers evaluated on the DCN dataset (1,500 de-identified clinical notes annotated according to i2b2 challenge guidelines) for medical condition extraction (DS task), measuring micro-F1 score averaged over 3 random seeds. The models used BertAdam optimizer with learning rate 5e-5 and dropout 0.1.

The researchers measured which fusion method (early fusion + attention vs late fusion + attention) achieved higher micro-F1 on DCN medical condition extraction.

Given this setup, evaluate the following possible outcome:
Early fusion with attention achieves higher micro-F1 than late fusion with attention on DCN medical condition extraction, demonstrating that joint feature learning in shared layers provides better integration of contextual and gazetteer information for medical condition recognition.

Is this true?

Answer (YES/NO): YES